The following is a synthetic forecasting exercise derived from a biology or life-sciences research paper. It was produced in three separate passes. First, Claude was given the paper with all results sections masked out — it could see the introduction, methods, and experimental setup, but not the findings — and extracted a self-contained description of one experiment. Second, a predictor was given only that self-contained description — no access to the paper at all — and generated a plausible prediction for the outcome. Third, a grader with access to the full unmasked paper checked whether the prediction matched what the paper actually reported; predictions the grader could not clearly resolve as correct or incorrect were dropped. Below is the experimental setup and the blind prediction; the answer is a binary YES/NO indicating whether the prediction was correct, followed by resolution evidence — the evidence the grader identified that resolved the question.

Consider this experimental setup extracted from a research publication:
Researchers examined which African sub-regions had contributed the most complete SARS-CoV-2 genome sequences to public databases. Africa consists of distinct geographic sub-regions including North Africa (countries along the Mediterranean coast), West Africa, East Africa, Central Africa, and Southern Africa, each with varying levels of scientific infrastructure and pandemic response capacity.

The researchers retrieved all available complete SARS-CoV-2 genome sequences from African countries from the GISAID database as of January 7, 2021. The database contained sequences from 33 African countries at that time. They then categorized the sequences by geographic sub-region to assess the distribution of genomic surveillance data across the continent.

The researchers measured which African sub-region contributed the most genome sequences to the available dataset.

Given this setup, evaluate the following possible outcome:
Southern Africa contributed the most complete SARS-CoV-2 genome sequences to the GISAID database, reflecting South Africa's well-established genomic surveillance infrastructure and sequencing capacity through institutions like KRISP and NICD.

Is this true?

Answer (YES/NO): YES